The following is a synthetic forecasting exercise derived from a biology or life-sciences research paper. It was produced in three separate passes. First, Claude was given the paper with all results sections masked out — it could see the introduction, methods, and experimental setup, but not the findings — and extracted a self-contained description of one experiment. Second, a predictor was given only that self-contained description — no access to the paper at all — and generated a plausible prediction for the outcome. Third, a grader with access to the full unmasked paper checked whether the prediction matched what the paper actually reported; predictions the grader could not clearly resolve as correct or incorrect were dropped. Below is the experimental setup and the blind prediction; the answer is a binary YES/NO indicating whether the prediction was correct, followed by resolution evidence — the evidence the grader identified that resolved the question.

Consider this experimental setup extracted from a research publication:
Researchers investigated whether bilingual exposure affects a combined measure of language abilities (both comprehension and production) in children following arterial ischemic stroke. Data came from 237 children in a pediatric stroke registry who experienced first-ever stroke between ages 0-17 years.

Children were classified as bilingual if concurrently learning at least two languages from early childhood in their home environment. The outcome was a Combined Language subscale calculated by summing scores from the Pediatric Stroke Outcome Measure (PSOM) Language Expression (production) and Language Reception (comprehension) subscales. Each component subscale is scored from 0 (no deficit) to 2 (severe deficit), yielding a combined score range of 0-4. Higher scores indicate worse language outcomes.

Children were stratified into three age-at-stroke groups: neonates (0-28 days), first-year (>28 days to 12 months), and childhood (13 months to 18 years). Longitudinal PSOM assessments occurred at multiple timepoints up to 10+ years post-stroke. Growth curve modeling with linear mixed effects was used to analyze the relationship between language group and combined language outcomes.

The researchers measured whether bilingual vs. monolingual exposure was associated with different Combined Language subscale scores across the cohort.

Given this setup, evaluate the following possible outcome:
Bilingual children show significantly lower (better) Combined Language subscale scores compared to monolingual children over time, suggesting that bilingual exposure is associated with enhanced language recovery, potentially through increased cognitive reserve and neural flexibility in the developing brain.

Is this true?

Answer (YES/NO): NO